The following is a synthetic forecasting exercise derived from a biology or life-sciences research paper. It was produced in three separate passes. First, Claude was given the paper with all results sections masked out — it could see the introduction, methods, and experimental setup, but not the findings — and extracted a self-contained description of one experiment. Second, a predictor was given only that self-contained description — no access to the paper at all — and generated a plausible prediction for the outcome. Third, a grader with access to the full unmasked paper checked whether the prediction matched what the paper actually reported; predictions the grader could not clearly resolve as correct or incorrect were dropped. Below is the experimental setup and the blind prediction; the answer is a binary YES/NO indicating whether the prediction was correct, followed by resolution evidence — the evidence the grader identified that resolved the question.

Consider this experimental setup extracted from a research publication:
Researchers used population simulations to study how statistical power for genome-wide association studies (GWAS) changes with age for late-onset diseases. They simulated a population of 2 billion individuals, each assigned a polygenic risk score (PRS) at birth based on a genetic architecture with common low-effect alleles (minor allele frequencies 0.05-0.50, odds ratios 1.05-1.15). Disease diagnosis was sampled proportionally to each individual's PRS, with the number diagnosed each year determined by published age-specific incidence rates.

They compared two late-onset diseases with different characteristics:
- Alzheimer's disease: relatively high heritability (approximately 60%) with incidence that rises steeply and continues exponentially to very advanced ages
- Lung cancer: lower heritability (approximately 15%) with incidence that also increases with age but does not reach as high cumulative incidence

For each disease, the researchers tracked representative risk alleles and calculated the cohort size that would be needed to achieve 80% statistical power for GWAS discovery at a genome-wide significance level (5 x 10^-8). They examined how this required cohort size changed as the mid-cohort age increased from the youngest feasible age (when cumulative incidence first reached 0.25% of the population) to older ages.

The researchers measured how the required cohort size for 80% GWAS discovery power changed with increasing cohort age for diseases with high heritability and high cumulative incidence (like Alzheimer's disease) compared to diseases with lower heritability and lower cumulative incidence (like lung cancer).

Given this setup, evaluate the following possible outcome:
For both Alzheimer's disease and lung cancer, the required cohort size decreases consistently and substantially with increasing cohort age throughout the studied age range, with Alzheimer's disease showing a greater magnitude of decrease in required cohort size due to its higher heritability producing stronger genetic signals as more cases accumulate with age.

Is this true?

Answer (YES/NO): NO